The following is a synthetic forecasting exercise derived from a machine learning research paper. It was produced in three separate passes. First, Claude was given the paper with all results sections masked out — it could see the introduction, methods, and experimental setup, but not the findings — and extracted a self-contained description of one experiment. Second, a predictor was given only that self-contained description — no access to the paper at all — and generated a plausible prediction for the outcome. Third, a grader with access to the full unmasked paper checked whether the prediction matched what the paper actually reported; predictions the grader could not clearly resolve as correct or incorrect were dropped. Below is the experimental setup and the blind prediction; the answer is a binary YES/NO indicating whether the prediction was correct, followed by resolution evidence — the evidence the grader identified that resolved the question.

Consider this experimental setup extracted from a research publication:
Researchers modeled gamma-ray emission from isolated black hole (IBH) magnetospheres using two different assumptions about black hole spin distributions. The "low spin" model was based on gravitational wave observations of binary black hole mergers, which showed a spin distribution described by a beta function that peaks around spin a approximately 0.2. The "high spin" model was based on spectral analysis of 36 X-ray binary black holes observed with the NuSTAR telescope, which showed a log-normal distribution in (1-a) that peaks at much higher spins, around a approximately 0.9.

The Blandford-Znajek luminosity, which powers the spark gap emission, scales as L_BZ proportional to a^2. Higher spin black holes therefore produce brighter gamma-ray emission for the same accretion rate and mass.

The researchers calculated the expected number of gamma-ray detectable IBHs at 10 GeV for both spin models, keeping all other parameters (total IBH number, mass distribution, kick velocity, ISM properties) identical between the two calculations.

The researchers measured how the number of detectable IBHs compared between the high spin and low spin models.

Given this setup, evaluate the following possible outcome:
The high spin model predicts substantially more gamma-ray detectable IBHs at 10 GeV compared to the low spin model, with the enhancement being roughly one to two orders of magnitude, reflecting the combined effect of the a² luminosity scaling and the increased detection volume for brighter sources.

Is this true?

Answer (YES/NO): YES